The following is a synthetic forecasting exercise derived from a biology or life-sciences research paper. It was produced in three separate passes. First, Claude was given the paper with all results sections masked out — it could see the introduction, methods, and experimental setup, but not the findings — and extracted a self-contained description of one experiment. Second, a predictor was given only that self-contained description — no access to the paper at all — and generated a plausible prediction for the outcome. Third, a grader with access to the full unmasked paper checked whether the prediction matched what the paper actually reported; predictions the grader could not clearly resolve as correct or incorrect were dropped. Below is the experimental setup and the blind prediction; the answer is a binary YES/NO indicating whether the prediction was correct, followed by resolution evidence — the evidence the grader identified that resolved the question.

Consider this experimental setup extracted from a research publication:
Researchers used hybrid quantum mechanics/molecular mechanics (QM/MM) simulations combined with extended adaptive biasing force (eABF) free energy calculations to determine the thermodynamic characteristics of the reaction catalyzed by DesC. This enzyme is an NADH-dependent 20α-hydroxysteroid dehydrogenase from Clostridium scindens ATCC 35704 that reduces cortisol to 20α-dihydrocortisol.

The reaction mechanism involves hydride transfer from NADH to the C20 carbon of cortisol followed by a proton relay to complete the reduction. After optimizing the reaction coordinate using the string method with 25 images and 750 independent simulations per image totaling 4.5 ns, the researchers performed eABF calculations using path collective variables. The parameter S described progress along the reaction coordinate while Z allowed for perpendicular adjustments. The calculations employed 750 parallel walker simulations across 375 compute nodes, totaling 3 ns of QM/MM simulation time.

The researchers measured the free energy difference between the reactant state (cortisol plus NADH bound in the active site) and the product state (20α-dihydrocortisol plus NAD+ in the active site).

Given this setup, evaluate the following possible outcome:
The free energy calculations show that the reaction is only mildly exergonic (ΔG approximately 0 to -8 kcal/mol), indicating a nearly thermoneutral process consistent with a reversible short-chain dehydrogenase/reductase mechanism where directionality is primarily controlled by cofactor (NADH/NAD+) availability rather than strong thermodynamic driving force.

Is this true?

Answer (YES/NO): NO